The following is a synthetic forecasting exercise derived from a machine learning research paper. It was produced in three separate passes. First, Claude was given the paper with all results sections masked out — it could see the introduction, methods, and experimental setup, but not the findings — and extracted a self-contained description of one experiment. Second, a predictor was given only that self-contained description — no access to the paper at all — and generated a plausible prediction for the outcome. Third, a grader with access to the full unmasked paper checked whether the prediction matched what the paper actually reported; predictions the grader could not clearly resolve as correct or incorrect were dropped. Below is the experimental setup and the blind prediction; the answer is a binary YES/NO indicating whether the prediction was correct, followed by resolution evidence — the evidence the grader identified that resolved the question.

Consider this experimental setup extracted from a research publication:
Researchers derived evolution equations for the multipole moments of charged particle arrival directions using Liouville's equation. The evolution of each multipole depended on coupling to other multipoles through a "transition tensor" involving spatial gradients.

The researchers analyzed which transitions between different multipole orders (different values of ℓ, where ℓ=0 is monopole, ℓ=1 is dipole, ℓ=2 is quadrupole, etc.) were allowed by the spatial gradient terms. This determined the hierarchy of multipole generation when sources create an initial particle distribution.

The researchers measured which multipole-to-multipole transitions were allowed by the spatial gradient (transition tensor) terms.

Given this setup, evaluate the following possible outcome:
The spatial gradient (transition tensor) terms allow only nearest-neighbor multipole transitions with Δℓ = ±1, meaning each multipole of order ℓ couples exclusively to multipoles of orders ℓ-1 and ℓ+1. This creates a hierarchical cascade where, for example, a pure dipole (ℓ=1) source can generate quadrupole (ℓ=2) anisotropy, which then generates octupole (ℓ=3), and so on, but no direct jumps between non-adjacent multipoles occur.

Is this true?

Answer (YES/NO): YES